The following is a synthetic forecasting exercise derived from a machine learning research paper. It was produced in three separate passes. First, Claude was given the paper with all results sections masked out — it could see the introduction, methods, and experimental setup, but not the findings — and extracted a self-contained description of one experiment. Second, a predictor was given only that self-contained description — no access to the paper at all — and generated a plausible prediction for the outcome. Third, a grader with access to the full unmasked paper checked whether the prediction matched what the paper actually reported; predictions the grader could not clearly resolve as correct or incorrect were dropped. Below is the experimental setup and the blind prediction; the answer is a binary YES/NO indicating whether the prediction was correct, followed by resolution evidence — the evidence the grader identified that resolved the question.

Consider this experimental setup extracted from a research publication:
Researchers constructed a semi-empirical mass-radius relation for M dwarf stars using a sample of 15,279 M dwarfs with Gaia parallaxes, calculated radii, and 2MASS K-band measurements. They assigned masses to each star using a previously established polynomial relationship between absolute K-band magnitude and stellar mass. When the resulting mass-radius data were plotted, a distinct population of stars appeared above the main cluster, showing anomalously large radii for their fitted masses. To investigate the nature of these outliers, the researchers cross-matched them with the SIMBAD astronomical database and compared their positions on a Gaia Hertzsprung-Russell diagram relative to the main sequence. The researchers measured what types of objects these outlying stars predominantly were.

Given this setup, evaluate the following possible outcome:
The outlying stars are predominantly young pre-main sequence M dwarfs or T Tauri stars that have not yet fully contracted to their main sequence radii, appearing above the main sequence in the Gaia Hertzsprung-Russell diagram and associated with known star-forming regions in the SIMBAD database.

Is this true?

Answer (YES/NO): NO